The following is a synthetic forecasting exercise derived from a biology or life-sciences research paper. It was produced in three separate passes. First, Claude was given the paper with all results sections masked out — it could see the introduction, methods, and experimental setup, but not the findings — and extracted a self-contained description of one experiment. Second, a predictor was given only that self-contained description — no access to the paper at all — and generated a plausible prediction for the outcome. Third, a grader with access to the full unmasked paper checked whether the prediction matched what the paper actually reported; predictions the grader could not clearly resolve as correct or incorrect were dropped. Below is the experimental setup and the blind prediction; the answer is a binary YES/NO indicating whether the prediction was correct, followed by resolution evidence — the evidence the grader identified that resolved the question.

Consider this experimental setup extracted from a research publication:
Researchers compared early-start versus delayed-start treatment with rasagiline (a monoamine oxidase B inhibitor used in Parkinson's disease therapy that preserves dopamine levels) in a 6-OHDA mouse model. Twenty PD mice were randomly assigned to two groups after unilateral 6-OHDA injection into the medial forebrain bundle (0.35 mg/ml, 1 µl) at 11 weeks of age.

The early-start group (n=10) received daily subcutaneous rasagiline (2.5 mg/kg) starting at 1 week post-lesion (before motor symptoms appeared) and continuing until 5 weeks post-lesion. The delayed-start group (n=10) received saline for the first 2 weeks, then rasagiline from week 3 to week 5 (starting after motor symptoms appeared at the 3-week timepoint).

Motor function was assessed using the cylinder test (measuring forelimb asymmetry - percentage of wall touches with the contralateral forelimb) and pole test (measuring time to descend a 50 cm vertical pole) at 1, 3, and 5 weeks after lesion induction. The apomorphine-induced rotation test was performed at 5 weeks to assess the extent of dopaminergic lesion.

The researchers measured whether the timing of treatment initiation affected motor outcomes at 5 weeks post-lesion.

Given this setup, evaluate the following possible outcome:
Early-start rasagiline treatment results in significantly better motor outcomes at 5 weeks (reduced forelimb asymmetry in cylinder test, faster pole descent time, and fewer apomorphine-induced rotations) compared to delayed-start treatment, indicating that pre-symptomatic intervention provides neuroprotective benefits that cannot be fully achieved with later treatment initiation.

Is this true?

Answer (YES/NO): YES